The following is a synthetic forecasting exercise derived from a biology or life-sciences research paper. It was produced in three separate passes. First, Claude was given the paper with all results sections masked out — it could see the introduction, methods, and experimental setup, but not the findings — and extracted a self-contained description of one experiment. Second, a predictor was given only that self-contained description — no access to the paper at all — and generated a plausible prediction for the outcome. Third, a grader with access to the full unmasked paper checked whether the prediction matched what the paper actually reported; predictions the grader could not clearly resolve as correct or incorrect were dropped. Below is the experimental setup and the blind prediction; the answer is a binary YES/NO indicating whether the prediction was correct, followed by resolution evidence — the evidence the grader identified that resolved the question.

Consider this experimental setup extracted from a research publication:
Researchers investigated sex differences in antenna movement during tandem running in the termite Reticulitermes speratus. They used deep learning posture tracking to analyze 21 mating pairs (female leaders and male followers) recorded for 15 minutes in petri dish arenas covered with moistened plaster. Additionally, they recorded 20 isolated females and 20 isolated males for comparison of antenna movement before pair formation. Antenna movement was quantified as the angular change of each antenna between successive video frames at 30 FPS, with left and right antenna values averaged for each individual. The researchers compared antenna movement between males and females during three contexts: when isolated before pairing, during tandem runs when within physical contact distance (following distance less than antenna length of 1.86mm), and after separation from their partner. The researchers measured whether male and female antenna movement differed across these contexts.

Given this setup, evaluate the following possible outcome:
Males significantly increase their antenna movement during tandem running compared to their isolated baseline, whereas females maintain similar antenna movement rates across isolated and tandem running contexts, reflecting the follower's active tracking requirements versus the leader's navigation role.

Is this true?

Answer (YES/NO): NO